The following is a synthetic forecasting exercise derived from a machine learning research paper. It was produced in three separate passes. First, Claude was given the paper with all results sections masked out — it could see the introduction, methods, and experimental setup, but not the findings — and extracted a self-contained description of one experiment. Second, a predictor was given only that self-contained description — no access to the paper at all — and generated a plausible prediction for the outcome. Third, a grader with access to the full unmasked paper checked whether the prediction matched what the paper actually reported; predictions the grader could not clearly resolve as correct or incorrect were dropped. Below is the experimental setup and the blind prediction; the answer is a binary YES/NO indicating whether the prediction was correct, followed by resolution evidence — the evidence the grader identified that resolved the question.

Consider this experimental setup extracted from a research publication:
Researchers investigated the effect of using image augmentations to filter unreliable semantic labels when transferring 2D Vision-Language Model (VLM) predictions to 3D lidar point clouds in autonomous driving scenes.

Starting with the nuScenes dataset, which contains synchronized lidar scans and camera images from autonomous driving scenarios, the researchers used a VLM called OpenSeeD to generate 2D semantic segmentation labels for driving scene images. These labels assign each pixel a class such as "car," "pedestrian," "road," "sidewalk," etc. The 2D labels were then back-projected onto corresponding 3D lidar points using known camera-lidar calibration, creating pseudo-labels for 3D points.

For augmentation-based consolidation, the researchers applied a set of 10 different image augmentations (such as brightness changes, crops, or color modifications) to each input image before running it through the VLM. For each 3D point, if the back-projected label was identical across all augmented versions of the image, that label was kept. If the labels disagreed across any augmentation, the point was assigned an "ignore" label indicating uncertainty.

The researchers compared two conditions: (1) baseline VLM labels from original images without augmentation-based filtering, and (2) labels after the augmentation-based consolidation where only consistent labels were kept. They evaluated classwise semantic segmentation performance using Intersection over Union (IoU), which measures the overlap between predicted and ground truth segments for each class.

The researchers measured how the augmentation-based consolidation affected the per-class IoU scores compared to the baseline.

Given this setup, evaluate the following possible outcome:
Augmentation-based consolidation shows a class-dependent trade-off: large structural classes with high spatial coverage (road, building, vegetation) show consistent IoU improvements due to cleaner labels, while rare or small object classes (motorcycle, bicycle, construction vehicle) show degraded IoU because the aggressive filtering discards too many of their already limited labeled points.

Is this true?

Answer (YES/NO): NO